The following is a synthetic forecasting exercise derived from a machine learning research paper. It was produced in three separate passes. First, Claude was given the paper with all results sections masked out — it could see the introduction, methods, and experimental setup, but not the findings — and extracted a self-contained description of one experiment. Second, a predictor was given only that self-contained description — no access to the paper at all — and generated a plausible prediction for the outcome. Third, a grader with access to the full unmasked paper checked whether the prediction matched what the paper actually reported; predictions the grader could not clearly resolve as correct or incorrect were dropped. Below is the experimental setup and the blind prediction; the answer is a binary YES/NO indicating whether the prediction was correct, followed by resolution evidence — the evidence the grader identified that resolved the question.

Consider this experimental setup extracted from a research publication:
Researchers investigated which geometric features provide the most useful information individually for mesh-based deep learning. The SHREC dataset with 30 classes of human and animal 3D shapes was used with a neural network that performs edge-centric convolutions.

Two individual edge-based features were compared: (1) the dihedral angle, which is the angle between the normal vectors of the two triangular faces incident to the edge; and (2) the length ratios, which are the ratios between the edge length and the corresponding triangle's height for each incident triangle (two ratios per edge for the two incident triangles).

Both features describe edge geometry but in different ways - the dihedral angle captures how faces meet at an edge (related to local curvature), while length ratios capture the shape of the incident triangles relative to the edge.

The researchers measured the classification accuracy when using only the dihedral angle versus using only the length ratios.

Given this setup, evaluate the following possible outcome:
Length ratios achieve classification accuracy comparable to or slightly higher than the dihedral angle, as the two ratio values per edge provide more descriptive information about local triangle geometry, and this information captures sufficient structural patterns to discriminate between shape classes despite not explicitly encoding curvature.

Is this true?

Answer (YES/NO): YES